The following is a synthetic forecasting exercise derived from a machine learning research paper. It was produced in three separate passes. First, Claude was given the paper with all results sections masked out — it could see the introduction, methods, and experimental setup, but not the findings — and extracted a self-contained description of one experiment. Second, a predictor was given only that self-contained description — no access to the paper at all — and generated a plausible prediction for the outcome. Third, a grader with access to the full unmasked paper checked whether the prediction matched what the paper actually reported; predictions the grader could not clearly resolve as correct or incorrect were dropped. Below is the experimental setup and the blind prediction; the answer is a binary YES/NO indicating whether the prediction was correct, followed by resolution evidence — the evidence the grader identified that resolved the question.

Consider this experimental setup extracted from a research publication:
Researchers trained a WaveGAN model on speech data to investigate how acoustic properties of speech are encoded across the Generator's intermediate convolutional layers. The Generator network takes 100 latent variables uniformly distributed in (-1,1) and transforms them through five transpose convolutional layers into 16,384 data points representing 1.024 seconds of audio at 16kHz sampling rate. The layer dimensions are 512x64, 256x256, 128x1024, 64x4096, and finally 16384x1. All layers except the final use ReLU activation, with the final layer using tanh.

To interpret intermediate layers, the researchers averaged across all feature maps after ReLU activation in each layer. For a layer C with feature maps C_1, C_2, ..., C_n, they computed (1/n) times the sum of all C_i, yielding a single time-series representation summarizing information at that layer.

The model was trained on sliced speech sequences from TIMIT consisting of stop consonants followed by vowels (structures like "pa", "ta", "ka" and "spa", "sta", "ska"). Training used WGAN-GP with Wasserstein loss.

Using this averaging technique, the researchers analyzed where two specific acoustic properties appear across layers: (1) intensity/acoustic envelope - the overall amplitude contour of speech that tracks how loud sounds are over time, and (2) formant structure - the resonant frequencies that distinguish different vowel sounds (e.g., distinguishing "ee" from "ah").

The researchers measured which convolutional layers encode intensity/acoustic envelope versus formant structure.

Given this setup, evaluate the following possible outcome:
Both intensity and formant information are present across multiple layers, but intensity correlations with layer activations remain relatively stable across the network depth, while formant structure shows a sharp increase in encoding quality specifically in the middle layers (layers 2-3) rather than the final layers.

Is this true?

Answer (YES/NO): NO